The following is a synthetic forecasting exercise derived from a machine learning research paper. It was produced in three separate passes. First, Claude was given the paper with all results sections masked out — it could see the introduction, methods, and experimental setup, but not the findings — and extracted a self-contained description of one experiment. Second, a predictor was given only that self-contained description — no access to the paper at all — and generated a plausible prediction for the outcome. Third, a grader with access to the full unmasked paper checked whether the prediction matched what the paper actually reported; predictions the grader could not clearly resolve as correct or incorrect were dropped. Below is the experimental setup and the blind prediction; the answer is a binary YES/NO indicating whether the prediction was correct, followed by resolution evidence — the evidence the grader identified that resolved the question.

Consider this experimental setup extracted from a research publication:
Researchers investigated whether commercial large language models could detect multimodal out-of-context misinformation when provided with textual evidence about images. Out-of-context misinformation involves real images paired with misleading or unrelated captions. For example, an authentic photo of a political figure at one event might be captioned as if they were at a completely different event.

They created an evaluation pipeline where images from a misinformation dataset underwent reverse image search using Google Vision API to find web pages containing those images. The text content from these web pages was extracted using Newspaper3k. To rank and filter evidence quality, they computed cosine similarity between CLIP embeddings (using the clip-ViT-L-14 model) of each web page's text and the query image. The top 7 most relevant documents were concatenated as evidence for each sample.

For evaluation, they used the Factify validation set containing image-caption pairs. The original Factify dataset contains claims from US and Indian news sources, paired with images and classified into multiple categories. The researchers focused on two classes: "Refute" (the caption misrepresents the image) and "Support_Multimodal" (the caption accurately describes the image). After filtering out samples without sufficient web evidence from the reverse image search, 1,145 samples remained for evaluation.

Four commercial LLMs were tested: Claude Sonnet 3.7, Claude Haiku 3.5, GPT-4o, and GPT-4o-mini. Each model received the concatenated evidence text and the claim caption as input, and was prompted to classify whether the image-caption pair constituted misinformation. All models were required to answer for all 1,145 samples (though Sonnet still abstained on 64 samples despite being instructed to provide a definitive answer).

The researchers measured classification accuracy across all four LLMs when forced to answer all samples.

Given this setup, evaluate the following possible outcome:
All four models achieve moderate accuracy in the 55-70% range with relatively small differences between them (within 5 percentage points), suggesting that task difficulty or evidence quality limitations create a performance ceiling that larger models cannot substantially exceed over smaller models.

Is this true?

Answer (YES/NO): NO